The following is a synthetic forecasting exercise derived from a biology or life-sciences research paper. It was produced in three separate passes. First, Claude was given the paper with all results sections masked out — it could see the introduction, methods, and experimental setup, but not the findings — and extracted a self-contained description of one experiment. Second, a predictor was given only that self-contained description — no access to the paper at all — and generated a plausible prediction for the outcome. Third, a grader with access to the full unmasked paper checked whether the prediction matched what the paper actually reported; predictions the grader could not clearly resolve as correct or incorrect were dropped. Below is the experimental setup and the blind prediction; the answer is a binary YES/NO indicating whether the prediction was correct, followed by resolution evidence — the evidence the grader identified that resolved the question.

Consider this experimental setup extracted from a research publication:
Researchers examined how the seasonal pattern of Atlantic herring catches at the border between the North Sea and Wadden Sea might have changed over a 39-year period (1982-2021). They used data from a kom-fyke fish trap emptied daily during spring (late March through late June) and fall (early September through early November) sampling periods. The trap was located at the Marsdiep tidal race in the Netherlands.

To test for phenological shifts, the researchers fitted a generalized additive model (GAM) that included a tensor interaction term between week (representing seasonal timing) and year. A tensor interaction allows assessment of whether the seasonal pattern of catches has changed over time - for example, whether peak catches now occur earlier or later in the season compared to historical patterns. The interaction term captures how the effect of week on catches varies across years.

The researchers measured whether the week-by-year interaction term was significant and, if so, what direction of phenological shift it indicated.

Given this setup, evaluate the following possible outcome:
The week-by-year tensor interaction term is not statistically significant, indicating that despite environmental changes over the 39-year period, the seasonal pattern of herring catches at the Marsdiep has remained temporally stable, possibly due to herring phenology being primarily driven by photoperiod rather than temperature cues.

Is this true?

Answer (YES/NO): NO